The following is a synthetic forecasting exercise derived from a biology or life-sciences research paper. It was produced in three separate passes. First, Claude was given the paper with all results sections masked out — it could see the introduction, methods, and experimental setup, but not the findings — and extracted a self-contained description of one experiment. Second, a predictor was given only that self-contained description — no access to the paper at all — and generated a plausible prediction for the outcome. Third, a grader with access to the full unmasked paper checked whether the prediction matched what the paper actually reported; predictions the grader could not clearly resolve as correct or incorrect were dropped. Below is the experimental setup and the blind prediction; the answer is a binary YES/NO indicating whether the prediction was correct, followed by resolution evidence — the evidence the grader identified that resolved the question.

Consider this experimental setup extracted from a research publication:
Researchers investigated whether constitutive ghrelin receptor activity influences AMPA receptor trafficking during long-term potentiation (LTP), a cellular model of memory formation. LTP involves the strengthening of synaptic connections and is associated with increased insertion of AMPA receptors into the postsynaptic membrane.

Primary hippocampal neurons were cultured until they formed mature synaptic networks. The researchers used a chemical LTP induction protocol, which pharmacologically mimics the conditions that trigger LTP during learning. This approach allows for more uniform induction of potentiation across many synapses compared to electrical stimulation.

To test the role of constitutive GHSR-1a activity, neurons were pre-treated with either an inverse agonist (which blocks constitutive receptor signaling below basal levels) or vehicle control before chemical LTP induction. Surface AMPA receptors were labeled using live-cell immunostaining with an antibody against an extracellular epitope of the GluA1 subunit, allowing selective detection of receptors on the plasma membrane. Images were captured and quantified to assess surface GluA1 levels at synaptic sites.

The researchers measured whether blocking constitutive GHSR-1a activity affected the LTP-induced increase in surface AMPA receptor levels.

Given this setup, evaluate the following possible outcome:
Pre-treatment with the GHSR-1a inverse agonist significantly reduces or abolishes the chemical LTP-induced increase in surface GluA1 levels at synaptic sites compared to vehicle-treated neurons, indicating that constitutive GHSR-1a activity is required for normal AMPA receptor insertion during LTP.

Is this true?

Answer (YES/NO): YES